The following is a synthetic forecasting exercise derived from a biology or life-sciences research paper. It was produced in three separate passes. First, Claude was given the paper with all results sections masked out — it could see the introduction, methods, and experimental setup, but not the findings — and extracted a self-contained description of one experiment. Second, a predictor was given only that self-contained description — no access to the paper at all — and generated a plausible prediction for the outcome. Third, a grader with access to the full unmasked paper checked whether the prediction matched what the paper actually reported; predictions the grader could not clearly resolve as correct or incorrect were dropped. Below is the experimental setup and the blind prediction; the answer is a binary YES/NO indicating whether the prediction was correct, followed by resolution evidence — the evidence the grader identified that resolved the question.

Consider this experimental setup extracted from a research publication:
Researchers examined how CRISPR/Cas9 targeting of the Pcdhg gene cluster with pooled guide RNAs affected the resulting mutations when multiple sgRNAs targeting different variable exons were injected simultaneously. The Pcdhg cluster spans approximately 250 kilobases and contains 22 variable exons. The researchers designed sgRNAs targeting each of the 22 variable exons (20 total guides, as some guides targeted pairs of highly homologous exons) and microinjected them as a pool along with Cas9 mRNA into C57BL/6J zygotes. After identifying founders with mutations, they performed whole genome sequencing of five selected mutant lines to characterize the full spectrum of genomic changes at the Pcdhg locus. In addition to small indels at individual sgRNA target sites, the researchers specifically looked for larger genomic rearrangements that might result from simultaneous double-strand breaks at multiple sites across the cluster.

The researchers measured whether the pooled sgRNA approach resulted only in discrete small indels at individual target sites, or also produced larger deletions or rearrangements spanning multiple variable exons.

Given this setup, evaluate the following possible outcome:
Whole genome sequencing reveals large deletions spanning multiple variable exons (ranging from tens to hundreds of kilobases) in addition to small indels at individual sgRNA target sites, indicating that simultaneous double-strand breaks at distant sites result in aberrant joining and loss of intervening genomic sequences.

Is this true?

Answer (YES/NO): YES